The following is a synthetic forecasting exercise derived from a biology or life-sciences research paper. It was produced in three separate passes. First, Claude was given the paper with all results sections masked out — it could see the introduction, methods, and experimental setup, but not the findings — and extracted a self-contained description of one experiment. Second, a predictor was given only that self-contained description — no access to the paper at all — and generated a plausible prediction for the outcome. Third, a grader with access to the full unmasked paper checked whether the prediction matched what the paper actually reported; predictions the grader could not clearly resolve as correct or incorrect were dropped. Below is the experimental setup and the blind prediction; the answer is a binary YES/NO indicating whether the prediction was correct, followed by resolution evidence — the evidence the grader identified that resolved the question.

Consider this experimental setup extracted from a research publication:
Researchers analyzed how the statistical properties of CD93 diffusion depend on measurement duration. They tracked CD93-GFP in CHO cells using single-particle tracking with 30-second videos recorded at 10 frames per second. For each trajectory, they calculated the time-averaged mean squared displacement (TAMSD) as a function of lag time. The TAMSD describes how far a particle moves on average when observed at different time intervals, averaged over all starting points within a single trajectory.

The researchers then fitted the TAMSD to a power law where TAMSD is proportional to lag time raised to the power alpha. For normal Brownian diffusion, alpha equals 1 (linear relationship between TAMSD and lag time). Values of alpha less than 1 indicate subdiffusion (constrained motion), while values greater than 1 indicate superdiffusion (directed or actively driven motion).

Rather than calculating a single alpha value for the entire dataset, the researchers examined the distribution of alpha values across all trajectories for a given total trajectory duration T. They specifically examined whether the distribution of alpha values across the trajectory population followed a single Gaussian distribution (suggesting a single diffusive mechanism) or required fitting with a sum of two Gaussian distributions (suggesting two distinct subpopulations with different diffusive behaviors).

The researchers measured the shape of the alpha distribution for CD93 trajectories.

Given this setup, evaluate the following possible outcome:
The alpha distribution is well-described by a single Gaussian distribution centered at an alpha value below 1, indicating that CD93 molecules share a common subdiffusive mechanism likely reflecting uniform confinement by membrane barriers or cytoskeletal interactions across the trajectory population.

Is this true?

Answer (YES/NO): NO